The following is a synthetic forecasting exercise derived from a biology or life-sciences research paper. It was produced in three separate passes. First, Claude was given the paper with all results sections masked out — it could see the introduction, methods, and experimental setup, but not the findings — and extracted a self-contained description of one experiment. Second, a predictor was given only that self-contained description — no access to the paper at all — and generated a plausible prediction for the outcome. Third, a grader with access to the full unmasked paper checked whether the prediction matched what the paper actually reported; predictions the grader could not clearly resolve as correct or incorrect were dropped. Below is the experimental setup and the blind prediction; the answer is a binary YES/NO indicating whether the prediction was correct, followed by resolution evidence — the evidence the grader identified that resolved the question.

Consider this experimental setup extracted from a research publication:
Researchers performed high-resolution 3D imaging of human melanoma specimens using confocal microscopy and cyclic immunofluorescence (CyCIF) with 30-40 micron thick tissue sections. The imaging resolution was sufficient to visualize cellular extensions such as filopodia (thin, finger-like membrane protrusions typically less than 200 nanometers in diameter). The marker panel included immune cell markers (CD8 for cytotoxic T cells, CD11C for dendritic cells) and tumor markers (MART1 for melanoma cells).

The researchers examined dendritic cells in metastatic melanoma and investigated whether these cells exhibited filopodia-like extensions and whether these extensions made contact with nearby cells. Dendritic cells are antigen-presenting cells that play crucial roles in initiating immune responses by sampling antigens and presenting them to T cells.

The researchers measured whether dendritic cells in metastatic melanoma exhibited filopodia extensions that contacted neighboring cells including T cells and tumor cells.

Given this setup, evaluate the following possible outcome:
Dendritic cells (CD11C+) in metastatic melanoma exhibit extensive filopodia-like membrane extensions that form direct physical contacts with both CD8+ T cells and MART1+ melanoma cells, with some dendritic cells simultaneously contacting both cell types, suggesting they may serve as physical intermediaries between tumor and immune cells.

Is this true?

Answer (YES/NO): YES